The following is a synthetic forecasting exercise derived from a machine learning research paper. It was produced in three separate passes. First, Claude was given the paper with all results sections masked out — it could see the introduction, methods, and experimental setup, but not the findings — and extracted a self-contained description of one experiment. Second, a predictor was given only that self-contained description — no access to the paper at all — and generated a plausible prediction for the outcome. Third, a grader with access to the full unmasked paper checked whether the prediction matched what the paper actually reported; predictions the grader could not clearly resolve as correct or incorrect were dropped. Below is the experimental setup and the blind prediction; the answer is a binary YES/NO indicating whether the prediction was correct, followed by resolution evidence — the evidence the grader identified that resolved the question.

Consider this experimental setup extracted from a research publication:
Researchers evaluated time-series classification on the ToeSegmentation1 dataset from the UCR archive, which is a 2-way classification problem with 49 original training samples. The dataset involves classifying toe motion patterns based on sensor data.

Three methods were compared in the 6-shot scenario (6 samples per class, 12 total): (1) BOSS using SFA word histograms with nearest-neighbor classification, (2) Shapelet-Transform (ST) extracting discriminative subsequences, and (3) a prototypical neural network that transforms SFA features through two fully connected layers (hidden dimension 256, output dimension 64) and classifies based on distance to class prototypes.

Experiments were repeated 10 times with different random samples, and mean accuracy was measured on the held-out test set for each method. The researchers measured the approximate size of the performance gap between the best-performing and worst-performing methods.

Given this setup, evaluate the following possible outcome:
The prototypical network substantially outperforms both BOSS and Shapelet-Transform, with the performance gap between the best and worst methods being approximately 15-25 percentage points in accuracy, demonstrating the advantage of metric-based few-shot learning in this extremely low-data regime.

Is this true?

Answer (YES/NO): YES